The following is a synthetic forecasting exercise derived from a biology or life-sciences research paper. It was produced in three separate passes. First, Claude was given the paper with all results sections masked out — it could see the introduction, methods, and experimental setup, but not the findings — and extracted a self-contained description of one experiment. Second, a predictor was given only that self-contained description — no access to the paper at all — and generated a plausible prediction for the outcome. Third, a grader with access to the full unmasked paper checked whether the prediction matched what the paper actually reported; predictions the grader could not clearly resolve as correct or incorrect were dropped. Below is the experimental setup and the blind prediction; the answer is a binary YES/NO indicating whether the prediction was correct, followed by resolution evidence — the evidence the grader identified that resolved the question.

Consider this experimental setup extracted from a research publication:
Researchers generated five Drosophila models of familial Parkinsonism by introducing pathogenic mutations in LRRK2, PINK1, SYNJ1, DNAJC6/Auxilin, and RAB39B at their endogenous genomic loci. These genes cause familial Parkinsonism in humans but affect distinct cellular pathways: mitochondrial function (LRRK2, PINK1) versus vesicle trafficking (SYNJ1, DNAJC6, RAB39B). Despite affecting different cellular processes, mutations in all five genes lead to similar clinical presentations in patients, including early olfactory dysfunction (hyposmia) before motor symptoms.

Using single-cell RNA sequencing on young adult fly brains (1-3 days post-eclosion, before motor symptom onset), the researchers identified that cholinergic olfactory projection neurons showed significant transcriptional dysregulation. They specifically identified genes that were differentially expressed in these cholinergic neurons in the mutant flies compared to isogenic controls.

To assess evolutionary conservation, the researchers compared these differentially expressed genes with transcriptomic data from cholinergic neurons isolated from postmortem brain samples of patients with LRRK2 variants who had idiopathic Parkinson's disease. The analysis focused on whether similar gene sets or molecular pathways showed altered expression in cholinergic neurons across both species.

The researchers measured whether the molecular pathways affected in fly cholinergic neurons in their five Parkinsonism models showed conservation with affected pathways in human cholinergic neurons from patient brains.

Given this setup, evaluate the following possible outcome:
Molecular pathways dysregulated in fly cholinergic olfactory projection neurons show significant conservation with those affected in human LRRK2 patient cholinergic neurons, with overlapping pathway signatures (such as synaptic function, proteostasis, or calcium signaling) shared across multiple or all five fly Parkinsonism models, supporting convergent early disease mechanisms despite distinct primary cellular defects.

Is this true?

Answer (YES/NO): YES